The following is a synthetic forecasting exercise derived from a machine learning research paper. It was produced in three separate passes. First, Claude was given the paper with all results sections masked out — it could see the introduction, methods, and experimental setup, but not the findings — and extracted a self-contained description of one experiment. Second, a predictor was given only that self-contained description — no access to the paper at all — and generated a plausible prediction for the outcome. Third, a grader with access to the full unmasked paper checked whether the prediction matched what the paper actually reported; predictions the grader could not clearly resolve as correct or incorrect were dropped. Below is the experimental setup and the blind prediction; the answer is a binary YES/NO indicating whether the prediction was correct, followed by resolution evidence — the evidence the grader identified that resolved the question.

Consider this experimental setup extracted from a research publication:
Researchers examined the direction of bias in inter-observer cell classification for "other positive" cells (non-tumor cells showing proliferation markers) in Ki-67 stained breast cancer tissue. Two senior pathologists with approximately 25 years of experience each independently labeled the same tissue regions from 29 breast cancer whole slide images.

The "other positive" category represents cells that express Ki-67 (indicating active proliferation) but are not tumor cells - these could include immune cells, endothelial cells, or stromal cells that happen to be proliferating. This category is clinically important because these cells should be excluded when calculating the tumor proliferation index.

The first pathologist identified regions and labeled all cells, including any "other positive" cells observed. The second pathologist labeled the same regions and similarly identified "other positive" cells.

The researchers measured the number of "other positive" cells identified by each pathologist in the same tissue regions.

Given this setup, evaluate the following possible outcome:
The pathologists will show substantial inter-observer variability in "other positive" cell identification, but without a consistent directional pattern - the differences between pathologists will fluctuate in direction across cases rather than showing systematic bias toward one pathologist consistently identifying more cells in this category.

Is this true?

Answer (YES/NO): NO